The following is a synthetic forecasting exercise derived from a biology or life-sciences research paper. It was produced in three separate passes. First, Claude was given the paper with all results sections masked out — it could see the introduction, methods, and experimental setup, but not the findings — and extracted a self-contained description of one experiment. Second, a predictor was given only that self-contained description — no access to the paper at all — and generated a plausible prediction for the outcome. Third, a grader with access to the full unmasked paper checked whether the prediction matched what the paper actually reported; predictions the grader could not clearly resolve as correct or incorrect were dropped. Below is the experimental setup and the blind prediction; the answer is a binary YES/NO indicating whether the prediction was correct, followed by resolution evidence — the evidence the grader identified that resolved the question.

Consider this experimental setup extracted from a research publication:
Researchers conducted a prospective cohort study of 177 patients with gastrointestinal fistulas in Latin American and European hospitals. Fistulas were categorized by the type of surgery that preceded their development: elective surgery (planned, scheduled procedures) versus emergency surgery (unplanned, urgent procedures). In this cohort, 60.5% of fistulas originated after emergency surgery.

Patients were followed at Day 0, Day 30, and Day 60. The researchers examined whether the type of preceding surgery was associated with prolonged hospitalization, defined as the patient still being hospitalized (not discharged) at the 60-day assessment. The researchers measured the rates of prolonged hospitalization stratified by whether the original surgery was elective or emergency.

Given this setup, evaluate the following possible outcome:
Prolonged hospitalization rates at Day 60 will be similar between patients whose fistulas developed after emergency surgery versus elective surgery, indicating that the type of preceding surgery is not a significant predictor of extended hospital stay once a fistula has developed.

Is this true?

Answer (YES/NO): NO